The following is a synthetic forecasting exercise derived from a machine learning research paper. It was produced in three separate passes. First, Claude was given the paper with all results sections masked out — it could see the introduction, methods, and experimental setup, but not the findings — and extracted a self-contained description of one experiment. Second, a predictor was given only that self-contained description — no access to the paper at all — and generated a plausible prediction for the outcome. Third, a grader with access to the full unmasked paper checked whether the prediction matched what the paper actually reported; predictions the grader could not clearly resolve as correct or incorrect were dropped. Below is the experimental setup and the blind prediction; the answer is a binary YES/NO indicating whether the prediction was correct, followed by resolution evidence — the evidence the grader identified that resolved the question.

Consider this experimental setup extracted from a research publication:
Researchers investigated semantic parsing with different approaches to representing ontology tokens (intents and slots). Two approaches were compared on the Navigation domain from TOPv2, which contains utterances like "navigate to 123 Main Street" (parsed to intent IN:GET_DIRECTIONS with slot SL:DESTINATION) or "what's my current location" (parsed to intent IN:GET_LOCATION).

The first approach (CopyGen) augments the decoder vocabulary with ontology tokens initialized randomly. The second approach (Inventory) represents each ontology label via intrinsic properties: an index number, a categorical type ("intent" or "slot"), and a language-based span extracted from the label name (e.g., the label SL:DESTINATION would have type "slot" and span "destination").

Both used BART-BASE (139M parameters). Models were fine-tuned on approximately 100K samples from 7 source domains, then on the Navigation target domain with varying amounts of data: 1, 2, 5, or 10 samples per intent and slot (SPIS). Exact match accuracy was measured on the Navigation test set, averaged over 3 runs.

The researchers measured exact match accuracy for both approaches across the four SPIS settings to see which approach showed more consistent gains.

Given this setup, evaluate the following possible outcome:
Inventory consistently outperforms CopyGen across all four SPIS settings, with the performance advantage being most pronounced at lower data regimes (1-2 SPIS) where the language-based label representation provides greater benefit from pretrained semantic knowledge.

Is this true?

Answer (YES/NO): NO